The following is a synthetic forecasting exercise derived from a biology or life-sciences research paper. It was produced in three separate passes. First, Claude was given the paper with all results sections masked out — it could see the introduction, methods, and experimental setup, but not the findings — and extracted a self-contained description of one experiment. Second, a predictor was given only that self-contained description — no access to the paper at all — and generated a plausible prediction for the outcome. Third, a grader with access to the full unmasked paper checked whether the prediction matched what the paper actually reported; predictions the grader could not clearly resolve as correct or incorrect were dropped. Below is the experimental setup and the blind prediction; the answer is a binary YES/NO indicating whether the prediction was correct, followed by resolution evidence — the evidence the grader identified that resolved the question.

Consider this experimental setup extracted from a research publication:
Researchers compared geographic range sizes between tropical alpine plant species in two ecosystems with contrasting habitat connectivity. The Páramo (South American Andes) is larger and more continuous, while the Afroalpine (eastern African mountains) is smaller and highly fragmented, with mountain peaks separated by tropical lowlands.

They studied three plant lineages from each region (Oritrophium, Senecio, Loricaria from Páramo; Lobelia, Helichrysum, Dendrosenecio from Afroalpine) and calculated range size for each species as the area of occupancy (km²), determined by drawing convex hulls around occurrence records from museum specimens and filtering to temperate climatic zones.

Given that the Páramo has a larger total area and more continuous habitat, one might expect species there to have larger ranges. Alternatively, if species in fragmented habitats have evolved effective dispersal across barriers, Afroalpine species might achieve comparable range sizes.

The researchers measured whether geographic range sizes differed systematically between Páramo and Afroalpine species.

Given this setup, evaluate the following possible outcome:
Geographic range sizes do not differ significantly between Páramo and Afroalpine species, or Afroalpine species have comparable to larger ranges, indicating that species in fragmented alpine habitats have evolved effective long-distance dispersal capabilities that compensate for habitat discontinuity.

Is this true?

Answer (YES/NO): NO